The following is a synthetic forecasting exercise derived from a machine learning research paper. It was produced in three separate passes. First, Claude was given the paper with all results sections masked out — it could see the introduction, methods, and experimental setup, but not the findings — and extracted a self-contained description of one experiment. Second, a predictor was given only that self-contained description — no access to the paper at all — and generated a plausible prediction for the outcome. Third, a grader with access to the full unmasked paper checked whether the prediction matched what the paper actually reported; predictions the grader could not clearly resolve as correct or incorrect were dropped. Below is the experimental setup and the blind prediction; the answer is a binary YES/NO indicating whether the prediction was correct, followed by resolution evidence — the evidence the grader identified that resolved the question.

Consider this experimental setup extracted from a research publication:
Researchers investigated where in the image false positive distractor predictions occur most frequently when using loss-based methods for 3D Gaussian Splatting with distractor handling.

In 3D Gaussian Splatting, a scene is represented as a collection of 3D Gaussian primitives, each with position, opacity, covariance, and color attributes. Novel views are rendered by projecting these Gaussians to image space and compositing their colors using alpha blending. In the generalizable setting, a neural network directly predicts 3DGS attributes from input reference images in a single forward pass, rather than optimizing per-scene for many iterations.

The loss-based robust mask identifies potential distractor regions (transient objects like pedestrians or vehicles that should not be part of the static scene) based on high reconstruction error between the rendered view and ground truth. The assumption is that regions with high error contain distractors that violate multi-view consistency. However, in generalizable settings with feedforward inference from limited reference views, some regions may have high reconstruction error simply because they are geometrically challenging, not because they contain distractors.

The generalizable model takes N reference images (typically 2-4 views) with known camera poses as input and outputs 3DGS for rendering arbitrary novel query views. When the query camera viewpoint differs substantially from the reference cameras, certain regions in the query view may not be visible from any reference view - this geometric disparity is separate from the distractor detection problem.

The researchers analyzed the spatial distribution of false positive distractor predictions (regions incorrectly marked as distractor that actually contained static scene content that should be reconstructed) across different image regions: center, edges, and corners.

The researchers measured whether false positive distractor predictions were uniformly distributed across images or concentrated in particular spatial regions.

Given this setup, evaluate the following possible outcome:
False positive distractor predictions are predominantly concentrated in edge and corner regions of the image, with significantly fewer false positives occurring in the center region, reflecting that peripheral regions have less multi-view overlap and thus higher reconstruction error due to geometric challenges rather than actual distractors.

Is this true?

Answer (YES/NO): YES